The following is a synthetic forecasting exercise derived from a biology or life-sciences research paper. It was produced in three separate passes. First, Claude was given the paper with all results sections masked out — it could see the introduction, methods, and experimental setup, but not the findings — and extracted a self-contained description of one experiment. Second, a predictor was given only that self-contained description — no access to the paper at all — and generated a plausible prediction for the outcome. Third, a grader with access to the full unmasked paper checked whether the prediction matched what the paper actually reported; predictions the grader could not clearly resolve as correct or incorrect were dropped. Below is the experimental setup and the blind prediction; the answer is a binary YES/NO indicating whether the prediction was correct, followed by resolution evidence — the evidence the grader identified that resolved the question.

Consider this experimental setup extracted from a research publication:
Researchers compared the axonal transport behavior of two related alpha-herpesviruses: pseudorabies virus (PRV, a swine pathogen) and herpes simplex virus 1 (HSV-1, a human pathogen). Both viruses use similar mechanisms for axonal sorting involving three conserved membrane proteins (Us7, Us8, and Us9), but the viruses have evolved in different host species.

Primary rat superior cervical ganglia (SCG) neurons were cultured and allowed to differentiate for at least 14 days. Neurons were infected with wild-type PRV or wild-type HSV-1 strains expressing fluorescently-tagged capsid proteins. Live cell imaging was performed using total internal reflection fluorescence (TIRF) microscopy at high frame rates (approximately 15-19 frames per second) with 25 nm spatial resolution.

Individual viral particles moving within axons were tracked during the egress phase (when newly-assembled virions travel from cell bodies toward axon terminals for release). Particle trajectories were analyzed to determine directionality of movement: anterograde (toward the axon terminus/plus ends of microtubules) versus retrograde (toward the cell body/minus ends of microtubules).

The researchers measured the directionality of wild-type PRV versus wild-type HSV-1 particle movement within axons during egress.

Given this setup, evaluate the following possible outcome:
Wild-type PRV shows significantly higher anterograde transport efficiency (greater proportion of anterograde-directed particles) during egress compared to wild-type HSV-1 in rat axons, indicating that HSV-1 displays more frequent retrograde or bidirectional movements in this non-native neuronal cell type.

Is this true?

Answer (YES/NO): YES